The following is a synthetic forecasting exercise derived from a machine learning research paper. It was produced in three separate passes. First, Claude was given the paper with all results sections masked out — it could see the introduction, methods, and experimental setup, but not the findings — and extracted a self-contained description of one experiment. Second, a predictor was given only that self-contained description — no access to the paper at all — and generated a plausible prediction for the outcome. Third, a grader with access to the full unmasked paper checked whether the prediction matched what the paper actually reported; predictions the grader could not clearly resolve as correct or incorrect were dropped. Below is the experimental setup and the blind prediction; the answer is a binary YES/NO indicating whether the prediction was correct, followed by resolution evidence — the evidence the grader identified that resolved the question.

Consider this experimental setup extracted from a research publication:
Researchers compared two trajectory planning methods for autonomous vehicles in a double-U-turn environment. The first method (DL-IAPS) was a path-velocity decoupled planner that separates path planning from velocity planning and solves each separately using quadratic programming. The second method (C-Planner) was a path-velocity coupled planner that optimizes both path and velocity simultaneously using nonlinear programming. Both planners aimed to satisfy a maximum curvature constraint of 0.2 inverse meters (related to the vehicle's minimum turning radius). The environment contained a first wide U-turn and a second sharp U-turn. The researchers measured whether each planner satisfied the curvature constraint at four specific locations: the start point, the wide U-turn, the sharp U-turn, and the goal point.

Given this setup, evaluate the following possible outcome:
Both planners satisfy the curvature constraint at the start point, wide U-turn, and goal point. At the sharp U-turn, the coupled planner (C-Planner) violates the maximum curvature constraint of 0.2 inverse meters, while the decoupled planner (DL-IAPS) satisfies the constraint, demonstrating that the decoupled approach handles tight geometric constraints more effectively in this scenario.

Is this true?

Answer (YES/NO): NO